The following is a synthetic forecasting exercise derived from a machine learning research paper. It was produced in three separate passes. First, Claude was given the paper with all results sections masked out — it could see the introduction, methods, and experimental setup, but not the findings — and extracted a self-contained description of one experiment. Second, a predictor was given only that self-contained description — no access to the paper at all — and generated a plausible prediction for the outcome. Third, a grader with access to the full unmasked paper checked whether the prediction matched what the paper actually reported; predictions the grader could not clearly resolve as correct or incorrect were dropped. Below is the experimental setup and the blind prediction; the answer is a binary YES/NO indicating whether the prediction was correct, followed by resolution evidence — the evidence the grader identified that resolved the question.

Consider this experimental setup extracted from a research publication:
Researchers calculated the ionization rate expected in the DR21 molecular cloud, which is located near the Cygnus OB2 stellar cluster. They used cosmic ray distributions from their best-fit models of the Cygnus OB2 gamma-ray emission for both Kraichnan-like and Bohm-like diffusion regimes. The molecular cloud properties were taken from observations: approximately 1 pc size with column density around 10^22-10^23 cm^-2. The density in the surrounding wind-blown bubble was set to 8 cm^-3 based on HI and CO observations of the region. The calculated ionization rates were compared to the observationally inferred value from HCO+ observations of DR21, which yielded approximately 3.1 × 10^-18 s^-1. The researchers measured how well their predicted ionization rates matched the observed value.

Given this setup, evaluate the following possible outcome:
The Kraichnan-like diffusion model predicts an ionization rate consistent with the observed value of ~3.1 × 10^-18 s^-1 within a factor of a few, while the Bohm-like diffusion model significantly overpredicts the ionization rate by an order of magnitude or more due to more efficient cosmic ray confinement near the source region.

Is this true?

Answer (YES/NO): NO